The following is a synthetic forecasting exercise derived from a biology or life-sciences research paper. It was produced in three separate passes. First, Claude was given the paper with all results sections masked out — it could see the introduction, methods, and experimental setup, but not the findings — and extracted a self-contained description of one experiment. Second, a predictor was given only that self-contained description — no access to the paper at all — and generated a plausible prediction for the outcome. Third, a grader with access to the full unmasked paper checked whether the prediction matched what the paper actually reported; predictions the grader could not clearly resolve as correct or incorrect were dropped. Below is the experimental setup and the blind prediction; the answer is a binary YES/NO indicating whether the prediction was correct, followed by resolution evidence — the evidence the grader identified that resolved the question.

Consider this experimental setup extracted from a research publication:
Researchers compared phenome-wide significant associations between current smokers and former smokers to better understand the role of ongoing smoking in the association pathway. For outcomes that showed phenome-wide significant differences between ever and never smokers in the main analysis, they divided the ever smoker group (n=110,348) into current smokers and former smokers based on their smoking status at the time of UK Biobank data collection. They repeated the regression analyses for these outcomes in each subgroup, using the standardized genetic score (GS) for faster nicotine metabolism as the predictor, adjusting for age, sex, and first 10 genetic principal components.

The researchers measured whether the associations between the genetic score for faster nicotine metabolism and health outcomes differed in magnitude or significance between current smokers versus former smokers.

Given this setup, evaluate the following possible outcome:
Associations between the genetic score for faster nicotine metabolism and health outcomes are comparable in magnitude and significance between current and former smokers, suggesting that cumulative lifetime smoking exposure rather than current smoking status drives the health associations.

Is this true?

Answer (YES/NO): NO